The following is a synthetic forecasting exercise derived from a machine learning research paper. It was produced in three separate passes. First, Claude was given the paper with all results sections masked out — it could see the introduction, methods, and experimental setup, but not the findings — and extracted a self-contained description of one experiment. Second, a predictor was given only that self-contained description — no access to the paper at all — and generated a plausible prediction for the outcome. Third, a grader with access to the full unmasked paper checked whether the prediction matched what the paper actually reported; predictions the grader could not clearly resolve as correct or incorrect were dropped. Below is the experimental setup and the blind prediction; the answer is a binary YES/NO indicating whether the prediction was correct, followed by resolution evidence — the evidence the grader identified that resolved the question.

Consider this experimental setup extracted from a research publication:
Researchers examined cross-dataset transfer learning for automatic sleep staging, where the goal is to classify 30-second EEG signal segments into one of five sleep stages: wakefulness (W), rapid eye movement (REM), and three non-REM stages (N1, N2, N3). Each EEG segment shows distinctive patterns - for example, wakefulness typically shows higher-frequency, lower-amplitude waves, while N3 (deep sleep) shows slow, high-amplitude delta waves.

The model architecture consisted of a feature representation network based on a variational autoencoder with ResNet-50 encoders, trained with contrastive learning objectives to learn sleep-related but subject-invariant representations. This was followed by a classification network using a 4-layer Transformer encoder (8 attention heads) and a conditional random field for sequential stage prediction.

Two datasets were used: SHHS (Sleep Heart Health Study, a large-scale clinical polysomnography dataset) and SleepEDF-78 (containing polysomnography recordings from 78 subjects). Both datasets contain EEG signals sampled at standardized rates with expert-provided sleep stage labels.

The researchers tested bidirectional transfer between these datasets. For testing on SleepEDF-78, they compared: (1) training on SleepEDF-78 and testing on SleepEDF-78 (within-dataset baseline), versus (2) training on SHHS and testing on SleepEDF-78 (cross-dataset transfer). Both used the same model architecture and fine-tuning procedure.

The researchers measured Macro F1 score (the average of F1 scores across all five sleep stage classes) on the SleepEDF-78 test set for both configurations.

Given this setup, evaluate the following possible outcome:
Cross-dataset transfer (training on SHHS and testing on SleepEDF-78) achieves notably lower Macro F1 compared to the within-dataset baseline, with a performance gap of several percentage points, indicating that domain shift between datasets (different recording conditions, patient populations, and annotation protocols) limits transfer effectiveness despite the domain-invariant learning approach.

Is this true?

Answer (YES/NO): NO